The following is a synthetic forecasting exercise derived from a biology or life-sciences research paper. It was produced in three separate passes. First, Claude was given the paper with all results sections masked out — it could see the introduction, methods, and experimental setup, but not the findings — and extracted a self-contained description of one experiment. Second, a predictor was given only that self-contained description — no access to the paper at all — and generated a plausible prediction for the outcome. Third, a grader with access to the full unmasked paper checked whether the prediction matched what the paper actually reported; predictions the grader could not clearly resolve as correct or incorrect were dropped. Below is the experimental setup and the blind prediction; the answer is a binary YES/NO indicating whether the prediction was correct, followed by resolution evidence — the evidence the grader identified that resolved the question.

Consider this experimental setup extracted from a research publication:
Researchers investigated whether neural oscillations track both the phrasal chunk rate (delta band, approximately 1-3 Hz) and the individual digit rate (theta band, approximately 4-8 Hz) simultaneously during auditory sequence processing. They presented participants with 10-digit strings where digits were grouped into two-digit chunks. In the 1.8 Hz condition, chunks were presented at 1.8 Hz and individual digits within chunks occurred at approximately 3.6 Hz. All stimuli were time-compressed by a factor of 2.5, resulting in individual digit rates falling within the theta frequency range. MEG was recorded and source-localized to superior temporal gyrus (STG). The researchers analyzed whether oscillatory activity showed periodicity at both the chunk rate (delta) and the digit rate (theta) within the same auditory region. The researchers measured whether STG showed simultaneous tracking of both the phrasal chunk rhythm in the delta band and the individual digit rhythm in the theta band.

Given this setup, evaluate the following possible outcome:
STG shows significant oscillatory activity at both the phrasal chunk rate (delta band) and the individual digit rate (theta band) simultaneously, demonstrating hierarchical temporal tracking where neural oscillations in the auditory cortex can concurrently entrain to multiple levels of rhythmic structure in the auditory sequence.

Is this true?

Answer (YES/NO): YES